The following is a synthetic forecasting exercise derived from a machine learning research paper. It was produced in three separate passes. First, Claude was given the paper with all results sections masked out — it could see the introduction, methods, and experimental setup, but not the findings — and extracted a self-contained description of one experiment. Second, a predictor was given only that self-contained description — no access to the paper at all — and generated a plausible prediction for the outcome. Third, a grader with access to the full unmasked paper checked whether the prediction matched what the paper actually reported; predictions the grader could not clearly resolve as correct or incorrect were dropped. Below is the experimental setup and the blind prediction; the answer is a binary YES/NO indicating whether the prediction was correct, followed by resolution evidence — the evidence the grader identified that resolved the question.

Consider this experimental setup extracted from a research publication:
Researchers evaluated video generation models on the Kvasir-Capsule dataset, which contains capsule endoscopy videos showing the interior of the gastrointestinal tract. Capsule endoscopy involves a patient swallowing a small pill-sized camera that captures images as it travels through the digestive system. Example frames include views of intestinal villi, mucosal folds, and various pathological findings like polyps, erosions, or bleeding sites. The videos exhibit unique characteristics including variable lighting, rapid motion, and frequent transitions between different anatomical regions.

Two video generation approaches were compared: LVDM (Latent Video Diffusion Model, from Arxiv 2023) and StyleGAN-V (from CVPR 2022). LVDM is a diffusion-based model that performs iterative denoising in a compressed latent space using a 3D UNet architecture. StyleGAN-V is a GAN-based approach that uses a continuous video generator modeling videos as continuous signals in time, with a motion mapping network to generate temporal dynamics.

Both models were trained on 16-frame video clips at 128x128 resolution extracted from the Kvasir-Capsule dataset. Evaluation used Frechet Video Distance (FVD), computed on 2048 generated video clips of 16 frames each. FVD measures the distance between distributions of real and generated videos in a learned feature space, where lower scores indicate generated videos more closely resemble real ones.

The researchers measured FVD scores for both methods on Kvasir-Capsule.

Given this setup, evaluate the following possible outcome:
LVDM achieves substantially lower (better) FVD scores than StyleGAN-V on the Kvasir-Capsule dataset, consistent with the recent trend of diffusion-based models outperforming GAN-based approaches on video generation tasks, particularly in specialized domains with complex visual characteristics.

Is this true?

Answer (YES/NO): NO